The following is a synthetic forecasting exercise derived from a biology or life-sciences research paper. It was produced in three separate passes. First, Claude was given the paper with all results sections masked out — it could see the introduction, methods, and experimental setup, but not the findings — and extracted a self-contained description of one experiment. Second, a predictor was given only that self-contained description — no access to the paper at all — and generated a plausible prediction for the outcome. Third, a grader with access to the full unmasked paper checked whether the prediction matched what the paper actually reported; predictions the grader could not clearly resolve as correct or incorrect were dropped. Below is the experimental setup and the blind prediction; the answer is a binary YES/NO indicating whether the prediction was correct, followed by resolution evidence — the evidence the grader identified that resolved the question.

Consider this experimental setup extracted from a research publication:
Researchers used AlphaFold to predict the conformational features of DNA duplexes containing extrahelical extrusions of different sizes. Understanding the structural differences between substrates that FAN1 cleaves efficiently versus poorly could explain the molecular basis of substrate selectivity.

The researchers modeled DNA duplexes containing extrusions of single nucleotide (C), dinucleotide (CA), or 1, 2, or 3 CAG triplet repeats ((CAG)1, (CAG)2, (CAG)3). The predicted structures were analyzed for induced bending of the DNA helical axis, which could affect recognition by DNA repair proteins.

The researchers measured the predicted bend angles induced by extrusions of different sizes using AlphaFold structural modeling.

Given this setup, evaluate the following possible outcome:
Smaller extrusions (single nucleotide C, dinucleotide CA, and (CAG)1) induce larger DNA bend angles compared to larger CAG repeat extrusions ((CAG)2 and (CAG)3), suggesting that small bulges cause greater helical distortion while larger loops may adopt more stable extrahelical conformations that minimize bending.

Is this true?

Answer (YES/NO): NO